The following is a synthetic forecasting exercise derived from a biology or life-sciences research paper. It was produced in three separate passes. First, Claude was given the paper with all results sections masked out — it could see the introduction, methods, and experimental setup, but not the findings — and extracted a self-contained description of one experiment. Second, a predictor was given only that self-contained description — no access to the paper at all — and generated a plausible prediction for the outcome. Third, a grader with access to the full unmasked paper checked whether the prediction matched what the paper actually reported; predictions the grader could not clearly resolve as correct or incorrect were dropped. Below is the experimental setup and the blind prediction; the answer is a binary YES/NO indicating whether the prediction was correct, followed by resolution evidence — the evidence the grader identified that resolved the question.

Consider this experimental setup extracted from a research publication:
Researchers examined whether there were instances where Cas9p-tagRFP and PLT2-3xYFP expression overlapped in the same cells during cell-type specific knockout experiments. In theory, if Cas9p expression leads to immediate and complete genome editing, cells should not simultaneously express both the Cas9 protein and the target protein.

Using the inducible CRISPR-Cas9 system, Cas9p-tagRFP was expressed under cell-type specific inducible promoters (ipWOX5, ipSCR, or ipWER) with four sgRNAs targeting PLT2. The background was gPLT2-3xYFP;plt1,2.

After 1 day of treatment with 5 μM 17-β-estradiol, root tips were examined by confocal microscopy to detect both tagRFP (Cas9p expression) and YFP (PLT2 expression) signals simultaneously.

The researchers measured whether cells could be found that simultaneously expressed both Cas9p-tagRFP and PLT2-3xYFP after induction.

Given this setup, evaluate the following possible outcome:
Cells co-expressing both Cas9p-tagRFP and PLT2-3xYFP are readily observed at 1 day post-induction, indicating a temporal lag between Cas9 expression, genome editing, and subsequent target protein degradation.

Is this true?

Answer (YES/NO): NO